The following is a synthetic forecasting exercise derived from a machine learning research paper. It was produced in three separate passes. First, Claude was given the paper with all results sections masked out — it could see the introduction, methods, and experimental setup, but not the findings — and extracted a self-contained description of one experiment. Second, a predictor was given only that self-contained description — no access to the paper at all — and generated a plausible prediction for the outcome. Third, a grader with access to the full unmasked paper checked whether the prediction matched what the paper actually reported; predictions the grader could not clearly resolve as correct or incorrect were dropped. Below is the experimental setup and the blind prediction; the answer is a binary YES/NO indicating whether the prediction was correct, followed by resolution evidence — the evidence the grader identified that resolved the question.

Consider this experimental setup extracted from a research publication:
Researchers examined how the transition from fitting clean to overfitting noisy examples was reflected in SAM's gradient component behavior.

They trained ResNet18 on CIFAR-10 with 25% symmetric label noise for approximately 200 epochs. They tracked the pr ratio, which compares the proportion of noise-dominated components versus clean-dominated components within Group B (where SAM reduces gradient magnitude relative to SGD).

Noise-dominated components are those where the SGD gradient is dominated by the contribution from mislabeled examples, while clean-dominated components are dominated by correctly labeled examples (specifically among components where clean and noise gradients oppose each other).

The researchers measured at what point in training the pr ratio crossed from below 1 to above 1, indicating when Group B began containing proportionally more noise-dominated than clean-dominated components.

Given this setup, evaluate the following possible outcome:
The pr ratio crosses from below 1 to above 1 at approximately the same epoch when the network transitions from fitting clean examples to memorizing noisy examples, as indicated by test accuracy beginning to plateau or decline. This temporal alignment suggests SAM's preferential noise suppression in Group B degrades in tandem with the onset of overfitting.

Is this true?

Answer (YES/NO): NO